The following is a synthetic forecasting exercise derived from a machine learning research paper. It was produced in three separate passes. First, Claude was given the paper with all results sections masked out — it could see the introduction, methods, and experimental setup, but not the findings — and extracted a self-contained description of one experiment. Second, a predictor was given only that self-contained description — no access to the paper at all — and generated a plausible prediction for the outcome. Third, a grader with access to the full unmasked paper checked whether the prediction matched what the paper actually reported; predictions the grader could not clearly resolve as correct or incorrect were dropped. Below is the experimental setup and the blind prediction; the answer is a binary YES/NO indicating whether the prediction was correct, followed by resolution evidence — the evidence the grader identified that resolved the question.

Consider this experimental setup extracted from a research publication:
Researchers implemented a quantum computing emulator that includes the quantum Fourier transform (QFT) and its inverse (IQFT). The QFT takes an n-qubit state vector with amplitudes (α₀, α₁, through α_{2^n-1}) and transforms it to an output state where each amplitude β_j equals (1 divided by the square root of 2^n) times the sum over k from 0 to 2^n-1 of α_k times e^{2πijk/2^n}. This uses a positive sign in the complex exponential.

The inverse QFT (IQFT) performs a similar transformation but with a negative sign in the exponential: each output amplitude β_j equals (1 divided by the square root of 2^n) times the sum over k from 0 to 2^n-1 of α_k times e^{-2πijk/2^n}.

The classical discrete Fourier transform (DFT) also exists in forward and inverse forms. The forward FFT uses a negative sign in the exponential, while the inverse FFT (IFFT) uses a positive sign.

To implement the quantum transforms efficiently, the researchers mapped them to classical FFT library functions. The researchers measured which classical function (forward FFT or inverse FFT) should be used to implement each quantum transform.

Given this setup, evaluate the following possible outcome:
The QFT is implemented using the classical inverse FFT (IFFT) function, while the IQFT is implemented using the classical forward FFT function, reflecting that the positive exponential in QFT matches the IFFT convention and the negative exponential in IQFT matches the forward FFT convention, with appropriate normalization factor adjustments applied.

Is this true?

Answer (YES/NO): YES